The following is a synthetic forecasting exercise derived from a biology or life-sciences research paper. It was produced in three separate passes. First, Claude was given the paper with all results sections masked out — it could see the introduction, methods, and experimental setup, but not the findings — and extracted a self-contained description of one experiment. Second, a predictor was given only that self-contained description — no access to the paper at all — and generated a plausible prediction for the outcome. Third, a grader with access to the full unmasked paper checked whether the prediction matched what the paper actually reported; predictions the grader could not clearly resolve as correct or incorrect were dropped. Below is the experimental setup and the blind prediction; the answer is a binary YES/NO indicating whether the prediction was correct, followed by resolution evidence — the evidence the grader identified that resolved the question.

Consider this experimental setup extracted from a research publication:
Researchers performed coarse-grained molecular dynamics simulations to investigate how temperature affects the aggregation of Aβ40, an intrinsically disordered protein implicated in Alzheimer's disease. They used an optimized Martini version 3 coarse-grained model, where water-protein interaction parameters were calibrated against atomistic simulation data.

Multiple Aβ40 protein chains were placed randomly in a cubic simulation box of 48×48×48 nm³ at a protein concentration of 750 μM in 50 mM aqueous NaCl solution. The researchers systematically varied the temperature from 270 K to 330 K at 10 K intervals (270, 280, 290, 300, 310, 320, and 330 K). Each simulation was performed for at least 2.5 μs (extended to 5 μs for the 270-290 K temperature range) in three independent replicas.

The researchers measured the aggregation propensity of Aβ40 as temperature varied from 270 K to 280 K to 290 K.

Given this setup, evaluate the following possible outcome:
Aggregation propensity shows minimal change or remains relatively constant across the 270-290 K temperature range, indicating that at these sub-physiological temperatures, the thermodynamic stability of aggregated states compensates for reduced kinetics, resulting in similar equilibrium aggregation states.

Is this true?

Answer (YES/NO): NO